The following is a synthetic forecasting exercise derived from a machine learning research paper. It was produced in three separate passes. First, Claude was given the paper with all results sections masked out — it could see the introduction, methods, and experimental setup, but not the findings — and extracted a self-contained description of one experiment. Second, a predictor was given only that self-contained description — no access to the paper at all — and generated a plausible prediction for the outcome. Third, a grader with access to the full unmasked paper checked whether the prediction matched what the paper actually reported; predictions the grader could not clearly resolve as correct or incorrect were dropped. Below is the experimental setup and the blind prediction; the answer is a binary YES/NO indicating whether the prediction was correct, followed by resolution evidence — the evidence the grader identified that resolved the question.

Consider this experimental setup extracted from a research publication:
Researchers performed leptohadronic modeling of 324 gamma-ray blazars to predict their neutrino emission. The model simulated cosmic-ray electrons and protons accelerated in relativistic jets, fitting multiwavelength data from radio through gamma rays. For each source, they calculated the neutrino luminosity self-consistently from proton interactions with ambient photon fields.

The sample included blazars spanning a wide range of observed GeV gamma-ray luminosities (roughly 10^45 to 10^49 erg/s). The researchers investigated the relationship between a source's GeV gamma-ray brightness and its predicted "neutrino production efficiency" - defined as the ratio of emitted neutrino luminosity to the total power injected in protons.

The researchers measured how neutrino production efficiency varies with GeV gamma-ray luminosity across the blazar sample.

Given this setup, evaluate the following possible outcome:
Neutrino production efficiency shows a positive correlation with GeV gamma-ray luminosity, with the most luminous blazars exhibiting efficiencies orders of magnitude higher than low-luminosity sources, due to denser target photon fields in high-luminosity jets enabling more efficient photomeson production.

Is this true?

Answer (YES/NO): YES